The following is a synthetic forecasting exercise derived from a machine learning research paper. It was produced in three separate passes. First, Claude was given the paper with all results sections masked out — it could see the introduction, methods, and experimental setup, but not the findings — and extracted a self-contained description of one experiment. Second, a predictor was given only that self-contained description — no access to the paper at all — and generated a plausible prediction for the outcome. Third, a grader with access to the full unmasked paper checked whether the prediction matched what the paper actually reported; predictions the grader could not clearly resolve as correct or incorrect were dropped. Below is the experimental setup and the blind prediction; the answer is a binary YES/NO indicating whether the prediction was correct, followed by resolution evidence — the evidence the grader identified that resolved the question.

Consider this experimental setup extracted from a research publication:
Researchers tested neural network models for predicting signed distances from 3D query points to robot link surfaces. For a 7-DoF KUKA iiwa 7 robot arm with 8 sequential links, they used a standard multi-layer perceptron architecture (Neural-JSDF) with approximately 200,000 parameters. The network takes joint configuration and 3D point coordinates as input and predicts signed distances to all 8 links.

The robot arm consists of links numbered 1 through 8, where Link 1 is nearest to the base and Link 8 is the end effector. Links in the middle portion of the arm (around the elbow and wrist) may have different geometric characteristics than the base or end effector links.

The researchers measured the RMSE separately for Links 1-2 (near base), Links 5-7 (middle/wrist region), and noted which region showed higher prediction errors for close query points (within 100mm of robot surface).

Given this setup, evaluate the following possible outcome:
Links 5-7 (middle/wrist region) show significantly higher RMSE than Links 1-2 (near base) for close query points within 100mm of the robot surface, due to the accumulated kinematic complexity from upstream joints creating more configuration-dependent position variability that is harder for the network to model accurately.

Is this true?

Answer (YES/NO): YES